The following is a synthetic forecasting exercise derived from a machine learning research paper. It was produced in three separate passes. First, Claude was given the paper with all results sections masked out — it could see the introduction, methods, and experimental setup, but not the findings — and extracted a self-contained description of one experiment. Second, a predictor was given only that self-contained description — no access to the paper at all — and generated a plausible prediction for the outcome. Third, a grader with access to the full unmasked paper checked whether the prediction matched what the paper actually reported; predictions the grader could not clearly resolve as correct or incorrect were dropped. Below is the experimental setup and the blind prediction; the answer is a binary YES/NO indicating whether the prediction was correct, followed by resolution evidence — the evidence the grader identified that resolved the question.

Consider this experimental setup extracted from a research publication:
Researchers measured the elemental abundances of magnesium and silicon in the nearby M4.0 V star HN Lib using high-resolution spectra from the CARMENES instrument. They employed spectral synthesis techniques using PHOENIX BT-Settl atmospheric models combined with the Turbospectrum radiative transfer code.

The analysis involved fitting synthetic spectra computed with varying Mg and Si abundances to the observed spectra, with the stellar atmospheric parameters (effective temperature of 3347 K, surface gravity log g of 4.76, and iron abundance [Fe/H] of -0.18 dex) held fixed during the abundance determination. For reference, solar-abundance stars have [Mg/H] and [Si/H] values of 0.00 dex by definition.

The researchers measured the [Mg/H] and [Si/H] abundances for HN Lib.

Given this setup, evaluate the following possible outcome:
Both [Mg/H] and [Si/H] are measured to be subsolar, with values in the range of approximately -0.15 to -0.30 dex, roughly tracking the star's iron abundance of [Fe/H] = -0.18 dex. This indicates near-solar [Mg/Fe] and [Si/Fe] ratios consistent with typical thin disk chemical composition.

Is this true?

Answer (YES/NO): NO